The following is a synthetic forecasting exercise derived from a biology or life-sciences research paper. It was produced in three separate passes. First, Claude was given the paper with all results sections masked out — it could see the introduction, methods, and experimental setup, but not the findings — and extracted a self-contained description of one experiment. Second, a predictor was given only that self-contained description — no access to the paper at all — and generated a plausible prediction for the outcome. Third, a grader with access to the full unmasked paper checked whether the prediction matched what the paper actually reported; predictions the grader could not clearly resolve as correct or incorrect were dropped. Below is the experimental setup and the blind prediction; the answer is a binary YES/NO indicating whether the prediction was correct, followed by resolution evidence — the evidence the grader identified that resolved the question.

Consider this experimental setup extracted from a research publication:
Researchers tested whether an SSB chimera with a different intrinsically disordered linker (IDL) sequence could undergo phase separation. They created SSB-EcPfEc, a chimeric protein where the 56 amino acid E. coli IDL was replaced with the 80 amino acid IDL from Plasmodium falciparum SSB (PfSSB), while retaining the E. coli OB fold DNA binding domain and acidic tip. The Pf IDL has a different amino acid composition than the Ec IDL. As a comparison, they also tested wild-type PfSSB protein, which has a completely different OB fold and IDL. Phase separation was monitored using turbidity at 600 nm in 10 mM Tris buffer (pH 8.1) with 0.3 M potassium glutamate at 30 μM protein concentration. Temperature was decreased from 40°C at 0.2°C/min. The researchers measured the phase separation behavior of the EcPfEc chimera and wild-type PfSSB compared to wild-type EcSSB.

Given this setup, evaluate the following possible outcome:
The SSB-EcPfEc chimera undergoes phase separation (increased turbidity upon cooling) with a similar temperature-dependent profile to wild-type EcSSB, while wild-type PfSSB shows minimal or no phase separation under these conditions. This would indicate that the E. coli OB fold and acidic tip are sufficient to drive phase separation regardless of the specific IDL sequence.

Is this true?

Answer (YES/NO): NO